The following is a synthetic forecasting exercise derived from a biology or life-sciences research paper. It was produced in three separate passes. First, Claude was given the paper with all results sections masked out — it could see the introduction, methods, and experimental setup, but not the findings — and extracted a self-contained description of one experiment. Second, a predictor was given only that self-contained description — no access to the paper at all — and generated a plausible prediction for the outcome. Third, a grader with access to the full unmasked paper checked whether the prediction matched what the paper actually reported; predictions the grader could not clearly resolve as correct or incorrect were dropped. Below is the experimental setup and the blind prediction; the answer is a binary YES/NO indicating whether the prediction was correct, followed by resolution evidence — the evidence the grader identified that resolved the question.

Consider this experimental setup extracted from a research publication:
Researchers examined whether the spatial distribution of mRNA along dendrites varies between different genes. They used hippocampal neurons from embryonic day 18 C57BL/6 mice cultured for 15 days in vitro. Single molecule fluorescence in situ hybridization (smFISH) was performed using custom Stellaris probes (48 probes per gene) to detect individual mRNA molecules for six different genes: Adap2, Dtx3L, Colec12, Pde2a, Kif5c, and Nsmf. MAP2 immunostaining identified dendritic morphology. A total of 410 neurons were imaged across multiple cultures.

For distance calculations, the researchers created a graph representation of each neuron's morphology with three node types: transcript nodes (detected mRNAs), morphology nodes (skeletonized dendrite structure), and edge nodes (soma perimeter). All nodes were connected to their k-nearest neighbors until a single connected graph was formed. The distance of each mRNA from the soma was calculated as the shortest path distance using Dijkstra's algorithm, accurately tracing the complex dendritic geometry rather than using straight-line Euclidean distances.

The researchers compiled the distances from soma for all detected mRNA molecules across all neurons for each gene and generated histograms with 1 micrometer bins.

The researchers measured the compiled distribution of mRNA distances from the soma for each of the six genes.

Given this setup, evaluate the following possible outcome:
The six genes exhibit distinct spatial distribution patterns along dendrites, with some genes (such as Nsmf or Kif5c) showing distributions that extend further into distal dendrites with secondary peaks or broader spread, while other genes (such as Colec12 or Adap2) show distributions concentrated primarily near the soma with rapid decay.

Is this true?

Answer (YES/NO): NO